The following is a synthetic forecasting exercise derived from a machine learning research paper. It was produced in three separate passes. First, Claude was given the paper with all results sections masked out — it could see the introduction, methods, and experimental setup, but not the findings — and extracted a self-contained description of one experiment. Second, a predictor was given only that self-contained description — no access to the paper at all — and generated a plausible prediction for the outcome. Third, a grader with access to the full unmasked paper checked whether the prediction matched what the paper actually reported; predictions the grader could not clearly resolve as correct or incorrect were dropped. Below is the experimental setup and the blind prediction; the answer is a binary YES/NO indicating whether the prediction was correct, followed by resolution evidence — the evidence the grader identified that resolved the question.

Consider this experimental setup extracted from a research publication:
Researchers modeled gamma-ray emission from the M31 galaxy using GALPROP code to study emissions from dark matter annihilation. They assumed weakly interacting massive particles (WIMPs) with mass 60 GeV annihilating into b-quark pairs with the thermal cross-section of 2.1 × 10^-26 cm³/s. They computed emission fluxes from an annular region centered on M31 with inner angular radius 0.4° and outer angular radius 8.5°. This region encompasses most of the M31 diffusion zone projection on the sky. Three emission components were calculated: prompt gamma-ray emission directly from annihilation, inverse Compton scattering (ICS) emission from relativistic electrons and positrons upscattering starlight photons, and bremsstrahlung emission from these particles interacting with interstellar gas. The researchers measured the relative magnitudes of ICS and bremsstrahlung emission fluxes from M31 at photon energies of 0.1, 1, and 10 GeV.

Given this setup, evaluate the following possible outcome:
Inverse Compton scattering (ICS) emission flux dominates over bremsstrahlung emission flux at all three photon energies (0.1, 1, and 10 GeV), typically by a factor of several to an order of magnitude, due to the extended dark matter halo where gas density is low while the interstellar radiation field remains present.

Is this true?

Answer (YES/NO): YES